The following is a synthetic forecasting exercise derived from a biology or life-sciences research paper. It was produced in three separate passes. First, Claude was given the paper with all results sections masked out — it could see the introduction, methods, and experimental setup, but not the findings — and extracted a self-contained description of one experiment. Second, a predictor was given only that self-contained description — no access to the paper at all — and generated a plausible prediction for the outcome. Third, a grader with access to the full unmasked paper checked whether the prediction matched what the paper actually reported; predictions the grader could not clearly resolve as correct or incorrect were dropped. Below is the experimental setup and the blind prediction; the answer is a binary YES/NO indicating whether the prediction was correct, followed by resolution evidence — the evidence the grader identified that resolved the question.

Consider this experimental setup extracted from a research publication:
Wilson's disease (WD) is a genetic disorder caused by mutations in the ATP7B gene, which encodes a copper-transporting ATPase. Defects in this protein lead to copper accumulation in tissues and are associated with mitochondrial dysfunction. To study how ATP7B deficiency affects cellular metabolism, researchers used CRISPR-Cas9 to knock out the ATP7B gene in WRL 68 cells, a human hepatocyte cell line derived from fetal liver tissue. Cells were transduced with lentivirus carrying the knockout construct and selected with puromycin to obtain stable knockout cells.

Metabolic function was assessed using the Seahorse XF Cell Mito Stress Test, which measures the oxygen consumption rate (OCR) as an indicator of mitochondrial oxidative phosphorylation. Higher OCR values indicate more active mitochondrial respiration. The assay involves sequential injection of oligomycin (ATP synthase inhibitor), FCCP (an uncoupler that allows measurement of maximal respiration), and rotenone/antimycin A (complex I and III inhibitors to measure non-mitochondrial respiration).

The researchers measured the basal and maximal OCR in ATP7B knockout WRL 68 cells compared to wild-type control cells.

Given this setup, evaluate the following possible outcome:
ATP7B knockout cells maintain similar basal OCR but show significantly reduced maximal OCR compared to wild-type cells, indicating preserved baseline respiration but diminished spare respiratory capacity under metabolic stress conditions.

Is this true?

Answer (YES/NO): NO